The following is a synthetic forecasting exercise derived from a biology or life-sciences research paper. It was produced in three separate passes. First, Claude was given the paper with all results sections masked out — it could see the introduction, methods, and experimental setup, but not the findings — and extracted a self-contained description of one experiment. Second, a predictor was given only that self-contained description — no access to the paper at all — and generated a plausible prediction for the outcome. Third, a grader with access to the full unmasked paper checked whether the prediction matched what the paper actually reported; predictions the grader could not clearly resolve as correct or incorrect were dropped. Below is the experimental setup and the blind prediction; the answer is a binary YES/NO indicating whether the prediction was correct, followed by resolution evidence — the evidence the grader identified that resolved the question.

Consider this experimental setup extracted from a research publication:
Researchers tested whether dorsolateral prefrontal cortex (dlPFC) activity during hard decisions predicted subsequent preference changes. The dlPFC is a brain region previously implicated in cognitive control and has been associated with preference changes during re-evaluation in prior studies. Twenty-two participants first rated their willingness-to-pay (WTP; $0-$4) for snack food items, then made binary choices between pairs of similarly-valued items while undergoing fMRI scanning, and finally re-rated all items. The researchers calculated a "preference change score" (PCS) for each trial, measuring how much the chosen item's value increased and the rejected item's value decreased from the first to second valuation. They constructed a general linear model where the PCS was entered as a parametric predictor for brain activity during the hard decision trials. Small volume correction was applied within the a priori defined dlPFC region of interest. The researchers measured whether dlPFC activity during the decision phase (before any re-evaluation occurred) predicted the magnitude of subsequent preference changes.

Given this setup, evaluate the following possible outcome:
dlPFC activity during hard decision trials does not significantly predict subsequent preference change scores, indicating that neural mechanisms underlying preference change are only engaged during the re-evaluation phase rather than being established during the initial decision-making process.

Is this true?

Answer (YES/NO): NO